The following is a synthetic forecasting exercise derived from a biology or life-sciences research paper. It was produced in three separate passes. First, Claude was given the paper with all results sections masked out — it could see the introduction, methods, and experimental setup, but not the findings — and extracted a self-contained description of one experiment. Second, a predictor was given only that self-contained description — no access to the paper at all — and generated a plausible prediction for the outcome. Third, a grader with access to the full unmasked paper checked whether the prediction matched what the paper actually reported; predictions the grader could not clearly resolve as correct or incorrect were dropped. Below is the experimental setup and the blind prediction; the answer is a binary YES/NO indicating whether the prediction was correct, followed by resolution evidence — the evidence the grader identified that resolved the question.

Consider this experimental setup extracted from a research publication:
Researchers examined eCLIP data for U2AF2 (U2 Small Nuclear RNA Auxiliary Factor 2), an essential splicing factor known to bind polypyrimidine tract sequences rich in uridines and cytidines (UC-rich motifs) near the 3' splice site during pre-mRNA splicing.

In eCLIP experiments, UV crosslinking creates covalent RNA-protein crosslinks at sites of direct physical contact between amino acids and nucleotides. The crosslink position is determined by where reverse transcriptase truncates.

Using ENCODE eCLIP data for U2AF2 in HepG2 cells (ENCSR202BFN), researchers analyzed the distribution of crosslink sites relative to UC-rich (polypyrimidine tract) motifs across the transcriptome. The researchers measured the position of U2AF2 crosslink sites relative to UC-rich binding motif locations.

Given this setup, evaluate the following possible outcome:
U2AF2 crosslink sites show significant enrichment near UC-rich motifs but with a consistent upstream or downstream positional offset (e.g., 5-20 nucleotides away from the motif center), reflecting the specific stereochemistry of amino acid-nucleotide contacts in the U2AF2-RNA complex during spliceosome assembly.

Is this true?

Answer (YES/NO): NO